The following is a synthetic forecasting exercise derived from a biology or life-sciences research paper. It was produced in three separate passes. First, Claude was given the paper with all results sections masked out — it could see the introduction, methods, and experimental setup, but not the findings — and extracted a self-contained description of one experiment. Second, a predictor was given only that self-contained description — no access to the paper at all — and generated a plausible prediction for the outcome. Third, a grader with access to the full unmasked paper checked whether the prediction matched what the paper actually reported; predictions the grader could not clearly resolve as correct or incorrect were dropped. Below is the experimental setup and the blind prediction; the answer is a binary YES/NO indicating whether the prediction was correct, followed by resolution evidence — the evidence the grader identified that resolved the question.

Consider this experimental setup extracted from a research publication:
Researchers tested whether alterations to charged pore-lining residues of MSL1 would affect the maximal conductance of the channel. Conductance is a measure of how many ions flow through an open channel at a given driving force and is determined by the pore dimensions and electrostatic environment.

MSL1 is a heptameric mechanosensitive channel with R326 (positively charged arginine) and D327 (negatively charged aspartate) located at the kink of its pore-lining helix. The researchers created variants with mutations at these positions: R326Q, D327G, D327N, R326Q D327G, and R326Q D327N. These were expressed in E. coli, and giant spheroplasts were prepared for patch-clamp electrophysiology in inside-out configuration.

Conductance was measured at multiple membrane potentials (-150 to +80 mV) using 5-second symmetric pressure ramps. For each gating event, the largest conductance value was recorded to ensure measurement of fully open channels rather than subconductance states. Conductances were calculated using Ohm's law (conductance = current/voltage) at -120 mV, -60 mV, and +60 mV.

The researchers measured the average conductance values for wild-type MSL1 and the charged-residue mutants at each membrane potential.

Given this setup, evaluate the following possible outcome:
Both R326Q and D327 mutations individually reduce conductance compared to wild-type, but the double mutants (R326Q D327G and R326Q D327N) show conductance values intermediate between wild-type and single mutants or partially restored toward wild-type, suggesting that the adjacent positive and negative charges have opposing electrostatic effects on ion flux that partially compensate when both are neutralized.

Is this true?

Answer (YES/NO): NO